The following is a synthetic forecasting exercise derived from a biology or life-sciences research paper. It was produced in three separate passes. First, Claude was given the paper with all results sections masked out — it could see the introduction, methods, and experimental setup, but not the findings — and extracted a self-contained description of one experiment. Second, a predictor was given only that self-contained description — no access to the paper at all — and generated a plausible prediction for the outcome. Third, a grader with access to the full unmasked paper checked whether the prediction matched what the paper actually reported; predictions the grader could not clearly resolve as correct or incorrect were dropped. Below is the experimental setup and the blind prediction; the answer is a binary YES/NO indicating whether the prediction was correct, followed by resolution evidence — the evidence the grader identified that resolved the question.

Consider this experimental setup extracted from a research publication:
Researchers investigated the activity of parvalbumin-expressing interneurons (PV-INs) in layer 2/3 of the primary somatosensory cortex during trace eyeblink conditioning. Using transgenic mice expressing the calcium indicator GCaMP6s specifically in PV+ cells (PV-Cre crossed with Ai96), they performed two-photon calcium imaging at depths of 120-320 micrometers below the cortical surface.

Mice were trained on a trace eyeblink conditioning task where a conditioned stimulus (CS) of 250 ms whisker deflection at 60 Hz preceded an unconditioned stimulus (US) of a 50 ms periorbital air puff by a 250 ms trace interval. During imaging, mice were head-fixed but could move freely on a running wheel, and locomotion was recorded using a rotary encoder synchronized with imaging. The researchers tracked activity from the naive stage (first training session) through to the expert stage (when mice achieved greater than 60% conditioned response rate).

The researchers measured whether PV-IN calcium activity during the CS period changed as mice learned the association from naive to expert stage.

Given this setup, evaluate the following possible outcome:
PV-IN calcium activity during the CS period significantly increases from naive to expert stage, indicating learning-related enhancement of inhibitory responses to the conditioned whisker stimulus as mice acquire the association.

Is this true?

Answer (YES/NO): NO